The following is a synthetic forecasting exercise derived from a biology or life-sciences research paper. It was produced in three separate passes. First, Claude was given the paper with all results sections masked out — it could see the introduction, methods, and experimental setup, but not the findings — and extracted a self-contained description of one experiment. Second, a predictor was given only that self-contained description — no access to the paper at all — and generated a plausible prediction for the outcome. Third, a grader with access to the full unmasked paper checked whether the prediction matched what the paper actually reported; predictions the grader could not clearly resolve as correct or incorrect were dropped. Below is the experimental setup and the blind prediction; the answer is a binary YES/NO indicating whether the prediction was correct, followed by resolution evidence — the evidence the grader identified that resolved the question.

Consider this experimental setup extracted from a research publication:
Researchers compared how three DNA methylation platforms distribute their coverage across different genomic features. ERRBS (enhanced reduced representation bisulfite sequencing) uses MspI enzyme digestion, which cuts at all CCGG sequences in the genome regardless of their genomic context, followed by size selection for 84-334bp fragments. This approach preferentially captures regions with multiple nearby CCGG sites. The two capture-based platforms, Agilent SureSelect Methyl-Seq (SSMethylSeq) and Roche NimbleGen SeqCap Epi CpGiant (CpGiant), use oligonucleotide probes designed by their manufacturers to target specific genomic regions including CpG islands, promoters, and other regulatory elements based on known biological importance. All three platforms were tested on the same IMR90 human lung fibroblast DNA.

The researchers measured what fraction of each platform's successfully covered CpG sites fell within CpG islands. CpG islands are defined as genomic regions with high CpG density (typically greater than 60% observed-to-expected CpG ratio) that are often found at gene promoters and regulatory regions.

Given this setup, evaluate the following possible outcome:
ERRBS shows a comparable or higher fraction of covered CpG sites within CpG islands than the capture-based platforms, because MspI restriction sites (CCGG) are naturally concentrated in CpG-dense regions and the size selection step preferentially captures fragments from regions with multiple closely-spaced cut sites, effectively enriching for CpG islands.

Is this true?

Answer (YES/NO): NO